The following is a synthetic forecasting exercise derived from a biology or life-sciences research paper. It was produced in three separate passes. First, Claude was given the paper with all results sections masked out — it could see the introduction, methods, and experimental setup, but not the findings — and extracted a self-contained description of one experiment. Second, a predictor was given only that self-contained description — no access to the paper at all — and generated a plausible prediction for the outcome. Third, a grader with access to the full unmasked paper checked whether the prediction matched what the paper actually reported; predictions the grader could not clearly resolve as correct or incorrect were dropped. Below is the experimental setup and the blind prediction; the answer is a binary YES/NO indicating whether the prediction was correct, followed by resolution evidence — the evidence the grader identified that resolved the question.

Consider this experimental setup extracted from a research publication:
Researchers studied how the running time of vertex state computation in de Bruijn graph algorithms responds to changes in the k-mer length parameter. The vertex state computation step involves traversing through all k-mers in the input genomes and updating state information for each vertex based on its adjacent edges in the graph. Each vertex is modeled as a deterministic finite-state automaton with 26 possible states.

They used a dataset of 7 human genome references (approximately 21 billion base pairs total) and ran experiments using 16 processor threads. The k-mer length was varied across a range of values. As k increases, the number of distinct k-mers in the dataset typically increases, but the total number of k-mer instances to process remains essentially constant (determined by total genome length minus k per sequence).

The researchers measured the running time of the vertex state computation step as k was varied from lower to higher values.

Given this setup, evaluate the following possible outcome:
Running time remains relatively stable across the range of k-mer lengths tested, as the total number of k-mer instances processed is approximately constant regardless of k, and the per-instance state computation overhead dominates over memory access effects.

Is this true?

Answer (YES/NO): YES